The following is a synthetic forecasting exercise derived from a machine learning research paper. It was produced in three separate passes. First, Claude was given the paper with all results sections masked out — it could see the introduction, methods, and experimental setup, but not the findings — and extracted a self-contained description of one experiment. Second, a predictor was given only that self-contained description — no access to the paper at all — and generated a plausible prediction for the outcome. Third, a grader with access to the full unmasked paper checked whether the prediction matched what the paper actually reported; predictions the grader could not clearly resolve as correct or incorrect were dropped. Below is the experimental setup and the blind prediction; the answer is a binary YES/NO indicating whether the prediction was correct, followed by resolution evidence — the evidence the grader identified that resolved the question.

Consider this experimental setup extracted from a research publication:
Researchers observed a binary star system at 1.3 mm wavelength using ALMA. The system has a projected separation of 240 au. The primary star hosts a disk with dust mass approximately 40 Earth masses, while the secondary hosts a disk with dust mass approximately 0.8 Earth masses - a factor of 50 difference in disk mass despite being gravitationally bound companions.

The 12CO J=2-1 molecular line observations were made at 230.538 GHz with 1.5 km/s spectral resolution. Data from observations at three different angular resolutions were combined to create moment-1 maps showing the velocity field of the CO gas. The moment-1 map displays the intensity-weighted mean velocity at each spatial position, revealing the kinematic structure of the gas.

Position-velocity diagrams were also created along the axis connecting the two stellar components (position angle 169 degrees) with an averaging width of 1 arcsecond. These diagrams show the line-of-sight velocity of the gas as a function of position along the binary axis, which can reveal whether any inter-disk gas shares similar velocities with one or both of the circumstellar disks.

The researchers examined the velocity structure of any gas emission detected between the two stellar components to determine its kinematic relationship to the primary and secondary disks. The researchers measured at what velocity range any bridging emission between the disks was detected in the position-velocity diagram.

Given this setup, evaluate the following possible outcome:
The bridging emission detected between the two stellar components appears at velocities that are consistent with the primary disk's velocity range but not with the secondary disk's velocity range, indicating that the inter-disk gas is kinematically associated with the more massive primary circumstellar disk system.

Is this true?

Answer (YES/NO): NO